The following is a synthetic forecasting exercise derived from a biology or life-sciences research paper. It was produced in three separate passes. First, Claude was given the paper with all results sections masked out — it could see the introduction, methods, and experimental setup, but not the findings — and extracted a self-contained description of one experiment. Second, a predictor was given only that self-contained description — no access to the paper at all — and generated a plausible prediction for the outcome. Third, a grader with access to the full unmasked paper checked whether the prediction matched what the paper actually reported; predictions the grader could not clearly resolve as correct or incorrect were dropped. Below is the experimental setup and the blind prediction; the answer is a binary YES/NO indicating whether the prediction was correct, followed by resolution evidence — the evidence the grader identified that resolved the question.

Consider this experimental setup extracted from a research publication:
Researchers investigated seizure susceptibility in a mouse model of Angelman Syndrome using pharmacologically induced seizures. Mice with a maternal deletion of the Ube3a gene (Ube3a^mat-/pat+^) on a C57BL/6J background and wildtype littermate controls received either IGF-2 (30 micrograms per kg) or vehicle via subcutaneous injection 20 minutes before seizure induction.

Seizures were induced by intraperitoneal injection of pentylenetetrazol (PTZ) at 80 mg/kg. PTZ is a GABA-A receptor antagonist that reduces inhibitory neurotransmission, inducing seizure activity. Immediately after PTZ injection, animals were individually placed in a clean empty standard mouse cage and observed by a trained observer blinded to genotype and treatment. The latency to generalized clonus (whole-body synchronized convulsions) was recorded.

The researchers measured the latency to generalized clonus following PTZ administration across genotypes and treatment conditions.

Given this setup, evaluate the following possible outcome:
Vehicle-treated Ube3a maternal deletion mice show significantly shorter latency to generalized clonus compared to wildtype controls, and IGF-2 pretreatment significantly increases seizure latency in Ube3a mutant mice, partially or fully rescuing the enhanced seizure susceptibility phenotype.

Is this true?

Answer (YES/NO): NO